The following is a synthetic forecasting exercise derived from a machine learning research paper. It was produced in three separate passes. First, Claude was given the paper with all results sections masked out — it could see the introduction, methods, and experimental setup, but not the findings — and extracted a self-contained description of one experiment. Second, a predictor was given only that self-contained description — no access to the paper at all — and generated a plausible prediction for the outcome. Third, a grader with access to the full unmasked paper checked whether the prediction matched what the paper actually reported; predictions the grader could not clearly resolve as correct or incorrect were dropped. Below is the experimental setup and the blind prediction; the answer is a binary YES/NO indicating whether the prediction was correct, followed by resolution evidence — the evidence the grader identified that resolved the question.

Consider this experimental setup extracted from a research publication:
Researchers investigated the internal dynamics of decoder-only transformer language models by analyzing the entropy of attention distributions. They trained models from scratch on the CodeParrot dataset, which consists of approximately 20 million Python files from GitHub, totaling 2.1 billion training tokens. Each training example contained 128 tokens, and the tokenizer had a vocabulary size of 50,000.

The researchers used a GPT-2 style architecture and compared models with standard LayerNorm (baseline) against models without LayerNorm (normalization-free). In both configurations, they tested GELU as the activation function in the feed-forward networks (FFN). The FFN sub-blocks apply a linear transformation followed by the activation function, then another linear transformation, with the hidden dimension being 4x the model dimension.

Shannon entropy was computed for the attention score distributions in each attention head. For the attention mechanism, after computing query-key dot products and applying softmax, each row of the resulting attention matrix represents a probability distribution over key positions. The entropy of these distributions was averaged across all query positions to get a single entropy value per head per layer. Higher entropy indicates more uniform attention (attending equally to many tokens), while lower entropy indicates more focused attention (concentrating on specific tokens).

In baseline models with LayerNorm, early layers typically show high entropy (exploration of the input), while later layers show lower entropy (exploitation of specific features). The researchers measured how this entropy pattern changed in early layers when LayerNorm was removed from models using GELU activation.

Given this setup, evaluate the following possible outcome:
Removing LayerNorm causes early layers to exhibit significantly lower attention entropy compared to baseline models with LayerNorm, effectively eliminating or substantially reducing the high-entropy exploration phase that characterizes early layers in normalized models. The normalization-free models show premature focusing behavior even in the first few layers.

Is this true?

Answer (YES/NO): NO